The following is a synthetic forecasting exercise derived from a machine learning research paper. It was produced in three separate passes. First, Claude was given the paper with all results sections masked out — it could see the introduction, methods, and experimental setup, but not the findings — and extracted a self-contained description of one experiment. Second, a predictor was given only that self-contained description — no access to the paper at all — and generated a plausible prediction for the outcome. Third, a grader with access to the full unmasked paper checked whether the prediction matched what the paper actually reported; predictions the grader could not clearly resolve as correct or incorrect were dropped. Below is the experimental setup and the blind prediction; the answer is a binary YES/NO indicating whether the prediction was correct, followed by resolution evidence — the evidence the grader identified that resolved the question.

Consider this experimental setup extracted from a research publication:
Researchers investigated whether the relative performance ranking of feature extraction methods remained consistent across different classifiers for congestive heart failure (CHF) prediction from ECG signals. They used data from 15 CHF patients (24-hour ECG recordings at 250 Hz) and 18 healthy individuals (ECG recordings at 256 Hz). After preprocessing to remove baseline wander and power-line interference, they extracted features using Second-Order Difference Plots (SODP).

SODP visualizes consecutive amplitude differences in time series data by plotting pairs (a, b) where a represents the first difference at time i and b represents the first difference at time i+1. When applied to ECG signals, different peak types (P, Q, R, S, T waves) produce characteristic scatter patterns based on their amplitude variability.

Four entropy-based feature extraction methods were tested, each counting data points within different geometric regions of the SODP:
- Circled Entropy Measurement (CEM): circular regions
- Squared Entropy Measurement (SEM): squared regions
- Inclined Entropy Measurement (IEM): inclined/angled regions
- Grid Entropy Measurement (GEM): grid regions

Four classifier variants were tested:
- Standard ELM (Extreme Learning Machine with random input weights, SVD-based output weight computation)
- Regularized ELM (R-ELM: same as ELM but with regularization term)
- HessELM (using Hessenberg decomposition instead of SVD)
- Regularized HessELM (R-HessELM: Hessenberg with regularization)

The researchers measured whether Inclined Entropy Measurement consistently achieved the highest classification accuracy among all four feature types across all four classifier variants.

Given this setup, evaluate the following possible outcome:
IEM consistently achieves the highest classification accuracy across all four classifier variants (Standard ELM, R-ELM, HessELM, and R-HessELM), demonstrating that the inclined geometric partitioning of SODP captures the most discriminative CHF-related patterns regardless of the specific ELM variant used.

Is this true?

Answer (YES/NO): YES